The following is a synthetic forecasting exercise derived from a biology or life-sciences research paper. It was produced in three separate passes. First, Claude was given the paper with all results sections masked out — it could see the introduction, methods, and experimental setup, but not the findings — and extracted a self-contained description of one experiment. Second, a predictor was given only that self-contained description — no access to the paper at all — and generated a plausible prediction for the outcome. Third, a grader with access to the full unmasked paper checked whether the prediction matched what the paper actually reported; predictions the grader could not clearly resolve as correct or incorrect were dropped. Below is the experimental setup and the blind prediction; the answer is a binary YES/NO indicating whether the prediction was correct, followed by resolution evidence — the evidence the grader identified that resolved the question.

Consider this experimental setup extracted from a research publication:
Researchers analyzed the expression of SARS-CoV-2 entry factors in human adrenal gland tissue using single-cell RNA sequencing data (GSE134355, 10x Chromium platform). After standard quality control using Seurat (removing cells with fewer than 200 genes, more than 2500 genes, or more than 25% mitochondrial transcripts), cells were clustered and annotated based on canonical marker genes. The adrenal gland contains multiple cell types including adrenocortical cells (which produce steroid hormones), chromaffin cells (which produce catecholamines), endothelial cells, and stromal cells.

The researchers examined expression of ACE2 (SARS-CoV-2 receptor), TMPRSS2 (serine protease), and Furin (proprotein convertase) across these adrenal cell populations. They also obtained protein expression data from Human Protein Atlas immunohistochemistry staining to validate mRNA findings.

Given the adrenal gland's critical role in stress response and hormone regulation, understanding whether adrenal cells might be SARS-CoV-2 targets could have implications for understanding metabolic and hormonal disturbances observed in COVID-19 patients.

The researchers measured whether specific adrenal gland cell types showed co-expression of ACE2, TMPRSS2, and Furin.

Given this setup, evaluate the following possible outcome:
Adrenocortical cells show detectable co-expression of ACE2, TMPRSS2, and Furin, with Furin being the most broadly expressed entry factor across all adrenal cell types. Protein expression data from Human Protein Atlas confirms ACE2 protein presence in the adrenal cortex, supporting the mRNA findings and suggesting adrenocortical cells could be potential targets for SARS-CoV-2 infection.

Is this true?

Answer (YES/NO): NO